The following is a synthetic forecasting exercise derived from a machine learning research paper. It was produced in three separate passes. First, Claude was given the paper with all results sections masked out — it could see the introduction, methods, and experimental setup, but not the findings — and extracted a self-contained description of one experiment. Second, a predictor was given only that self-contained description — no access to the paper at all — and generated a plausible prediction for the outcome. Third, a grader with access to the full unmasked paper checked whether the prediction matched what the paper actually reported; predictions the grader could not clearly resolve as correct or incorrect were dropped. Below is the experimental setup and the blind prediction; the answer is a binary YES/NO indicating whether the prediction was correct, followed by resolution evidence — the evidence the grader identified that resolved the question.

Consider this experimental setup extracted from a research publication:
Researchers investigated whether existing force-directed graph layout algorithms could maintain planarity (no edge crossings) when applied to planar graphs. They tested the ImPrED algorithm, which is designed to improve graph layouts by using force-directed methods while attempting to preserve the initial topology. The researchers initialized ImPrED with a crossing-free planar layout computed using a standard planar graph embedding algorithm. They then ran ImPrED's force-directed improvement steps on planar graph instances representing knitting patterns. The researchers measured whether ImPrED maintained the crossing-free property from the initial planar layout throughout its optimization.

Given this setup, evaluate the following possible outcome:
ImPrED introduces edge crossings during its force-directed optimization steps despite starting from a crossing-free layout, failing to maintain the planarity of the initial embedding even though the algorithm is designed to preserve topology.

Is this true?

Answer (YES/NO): YES